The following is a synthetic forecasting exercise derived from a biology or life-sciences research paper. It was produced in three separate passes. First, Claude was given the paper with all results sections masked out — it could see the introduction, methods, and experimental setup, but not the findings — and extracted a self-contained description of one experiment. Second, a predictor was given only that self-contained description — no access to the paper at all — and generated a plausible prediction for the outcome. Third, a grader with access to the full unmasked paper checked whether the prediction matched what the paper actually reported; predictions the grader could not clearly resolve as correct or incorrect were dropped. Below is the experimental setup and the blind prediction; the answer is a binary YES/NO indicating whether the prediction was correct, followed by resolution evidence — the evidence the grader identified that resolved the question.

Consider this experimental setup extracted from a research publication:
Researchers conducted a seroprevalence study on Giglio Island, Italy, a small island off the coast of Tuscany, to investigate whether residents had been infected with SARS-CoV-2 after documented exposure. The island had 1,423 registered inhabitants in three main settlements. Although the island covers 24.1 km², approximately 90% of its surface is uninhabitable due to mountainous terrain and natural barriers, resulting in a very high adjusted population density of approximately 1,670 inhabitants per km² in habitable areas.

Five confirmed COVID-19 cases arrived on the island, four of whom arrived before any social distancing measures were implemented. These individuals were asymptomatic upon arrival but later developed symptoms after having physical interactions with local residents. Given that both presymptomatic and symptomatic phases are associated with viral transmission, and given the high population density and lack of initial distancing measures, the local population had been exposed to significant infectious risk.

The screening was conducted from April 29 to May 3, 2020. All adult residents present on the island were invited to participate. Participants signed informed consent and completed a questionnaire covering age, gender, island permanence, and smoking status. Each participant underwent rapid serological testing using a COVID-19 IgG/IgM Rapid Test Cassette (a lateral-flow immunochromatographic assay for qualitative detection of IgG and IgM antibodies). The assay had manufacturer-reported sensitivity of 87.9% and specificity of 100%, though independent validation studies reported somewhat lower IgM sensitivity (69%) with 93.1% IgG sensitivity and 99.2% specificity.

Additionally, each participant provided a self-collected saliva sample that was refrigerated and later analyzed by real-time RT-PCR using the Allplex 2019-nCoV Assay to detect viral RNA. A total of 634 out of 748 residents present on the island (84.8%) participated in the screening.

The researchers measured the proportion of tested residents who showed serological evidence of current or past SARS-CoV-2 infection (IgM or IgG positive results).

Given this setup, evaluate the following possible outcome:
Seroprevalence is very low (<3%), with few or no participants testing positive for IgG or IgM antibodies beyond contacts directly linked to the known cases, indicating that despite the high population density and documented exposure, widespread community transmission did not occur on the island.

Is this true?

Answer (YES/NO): YES